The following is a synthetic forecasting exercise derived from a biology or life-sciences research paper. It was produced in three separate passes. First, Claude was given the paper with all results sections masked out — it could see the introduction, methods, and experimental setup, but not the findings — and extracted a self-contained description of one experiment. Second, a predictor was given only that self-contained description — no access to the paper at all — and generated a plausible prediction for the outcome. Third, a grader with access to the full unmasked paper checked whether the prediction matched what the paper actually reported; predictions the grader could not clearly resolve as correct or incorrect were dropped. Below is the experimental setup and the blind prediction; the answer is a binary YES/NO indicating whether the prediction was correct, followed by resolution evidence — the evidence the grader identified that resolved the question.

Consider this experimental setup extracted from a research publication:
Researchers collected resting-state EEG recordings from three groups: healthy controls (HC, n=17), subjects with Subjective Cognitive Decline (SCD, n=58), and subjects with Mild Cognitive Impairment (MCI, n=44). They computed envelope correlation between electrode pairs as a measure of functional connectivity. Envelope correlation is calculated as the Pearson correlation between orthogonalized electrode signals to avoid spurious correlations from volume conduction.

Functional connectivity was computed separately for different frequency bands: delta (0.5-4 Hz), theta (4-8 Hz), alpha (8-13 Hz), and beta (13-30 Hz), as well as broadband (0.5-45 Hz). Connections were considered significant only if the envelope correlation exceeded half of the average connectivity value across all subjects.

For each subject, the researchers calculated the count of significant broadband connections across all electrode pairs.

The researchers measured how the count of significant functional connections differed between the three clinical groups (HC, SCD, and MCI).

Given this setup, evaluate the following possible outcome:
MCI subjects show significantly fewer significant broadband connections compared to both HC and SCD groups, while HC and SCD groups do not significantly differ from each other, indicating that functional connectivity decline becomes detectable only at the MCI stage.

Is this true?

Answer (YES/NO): NO